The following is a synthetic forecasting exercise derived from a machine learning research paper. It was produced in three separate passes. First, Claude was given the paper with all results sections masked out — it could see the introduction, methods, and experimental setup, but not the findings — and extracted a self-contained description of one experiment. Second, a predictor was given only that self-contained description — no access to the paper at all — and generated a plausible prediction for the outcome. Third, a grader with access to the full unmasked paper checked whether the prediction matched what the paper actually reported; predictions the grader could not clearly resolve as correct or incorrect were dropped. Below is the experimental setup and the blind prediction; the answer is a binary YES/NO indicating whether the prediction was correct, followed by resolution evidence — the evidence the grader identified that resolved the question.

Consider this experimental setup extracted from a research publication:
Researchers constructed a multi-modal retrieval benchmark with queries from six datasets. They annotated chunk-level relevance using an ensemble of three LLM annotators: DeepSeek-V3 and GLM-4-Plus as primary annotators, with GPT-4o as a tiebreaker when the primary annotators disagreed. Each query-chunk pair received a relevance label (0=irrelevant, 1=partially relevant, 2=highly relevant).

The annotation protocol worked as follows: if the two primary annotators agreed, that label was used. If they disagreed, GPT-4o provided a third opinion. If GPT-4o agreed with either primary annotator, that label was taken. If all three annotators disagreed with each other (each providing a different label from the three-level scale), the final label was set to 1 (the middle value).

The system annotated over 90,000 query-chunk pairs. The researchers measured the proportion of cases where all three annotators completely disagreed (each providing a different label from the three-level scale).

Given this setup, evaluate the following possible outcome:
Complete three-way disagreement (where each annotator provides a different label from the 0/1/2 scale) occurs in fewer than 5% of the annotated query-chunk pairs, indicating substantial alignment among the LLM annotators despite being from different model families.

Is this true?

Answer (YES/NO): YES